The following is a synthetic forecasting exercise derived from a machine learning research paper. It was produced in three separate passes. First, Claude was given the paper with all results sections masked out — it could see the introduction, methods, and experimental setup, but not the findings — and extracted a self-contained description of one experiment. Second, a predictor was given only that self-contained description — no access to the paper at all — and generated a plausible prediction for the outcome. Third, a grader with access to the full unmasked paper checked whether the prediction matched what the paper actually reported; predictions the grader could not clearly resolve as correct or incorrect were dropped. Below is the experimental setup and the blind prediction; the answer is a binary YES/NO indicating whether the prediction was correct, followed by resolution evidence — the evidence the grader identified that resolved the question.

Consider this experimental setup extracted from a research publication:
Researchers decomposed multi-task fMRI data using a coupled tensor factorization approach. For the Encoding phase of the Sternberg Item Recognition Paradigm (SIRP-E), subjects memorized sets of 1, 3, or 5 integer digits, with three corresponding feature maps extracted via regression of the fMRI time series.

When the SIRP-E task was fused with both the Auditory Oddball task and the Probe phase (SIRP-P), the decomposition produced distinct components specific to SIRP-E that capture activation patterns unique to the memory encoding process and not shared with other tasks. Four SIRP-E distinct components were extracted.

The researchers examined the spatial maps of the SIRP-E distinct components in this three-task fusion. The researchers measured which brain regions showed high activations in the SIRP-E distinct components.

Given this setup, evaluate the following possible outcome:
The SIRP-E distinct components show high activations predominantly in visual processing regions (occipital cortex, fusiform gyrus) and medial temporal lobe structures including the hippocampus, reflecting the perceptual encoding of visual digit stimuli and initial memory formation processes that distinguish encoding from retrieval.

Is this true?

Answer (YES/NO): NO